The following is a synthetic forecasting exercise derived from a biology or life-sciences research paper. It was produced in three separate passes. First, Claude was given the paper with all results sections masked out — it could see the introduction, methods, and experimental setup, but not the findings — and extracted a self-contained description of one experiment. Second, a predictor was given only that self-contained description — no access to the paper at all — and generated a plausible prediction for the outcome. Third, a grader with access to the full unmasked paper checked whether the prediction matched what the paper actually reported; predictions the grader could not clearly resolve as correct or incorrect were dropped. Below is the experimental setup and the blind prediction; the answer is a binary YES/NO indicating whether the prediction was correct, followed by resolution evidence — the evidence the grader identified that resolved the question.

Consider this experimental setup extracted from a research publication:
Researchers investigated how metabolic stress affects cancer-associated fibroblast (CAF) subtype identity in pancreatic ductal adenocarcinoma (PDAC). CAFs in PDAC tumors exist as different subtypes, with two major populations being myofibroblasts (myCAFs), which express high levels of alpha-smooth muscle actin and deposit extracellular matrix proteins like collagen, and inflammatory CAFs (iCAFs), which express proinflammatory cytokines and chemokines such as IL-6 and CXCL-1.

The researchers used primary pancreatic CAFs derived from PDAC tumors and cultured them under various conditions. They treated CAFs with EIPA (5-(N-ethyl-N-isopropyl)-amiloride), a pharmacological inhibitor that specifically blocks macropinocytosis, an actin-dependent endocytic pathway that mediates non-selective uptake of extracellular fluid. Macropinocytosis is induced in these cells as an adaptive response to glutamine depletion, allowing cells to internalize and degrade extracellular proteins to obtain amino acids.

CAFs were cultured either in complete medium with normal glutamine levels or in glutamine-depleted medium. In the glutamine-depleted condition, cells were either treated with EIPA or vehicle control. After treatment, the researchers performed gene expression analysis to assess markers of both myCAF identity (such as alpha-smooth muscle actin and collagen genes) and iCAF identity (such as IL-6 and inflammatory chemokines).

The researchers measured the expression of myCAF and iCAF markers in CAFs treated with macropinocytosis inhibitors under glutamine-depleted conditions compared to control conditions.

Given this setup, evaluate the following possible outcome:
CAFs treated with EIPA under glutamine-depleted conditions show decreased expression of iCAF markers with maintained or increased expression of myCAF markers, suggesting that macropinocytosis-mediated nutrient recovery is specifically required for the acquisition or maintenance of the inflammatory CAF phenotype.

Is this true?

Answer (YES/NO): NO